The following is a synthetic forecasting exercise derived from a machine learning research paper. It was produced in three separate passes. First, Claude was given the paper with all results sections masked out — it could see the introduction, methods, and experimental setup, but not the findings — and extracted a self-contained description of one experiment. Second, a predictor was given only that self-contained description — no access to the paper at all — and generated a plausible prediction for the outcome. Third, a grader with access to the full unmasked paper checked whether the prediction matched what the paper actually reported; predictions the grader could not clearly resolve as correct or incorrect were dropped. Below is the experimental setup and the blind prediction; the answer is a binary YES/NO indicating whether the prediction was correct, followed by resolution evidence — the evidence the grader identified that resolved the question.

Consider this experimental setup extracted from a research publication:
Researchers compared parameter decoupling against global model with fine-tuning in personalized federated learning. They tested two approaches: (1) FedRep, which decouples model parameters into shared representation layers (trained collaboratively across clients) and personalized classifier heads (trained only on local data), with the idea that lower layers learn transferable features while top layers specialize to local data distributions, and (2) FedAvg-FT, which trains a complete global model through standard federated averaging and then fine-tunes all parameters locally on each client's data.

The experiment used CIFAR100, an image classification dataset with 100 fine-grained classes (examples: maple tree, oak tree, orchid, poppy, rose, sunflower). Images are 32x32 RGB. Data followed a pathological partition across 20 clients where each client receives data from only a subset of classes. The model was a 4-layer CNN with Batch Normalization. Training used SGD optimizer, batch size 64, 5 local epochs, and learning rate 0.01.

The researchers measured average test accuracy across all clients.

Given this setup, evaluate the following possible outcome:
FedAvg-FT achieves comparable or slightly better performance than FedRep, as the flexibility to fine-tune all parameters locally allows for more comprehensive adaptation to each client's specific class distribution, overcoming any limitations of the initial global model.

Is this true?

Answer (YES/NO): NO